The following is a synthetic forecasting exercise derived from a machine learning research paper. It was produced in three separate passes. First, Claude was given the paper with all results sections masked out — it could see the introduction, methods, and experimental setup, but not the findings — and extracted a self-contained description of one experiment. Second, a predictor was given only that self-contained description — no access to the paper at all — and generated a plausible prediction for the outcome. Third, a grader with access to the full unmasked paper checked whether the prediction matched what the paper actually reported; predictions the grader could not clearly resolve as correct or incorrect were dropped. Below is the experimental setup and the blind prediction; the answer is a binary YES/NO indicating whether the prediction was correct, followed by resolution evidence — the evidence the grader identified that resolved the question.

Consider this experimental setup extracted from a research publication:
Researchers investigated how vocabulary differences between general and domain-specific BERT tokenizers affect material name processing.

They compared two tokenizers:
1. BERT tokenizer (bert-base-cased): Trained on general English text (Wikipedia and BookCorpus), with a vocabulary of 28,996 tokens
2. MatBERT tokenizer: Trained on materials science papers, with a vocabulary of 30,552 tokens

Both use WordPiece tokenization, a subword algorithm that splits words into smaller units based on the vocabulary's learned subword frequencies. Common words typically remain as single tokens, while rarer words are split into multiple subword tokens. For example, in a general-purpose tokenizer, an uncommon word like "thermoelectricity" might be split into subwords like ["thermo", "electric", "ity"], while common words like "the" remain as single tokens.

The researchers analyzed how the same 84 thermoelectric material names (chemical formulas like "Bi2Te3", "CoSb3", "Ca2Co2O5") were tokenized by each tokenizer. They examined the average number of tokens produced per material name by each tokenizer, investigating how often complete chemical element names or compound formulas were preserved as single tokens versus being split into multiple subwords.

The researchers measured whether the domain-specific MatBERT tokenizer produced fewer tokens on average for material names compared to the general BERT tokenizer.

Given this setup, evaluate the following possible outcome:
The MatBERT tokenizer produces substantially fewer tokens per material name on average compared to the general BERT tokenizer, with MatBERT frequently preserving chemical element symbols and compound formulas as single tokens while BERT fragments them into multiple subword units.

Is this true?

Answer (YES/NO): NO